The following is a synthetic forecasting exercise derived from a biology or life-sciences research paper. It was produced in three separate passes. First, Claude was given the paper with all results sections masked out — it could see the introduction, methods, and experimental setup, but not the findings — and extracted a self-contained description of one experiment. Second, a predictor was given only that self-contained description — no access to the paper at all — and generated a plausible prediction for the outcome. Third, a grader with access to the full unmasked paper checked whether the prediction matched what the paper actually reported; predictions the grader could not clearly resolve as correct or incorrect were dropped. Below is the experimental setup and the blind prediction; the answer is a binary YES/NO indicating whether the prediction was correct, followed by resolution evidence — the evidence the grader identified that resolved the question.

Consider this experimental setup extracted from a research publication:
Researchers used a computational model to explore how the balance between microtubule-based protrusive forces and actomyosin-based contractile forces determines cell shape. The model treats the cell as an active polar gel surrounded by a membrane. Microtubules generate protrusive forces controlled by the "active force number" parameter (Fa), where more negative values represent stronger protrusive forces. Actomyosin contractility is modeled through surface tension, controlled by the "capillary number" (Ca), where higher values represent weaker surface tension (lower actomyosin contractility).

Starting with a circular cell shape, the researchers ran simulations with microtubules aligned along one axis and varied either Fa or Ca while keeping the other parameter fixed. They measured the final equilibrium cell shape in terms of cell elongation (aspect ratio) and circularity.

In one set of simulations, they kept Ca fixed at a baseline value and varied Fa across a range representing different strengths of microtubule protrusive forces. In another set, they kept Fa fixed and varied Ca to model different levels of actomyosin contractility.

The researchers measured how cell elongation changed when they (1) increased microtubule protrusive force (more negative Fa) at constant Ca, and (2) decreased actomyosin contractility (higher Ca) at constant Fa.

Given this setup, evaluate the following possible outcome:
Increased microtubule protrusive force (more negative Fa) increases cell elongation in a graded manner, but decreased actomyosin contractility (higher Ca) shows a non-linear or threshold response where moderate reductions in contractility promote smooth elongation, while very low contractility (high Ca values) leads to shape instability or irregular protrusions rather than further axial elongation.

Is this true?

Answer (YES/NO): NO